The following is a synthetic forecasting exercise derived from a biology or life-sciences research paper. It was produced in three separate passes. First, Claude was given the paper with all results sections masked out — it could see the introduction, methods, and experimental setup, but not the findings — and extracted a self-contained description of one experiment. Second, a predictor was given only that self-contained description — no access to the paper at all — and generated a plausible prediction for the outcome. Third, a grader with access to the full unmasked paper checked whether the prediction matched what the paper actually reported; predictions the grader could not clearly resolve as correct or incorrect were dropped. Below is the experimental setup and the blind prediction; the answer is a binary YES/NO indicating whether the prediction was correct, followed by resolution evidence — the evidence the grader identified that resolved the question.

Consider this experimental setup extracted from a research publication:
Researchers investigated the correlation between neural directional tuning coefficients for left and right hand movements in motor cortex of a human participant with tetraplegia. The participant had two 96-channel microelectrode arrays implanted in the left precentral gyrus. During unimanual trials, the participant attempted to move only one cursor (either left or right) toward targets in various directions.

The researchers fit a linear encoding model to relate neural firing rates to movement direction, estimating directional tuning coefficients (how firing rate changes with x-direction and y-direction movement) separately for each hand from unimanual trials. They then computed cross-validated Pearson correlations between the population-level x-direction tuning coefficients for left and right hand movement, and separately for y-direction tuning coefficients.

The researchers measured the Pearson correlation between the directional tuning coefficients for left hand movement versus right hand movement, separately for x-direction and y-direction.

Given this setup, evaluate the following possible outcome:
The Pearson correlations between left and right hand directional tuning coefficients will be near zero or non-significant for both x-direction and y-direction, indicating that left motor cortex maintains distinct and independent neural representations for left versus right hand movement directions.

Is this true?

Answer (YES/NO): NO